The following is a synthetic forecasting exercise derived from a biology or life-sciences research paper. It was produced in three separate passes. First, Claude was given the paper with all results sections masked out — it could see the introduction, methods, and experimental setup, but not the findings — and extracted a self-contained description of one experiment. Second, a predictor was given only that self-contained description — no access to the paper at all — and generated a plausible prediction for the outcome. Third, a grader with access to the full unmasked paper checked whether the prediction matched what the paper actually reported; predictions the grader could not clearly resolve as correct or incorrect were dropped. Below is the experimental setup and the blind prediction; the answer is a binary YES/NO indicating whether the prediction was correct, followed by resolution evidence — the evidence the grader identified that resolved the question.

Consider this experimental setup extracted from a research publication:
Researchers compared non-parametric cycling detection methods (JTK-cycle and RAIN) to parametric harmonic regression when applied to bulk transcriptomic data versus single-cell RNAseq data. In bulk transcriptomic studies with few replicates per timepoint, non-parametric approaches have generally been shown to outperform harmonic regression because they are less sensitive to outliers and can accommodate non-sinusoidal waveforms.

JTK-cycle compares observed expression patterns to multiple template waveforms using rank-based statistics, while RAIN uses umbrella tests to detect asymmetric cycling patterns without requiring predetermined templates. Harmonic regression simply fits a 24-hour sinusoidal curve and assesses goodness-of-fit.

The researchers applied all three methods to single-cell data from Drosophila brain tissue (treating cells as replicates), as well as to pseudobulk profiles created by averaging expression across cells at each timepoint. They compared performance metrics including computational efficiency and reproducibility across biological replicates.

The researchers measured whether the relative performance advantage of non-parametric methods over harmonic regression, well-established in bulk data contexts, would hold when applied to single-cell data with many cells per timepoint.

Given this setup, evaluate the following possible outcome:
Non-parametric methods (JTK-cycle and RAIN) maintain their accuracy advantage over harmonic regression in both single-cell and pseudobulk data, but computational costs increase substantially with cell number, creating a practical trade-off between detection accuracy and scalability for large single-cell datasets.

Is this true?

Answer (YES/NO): NO